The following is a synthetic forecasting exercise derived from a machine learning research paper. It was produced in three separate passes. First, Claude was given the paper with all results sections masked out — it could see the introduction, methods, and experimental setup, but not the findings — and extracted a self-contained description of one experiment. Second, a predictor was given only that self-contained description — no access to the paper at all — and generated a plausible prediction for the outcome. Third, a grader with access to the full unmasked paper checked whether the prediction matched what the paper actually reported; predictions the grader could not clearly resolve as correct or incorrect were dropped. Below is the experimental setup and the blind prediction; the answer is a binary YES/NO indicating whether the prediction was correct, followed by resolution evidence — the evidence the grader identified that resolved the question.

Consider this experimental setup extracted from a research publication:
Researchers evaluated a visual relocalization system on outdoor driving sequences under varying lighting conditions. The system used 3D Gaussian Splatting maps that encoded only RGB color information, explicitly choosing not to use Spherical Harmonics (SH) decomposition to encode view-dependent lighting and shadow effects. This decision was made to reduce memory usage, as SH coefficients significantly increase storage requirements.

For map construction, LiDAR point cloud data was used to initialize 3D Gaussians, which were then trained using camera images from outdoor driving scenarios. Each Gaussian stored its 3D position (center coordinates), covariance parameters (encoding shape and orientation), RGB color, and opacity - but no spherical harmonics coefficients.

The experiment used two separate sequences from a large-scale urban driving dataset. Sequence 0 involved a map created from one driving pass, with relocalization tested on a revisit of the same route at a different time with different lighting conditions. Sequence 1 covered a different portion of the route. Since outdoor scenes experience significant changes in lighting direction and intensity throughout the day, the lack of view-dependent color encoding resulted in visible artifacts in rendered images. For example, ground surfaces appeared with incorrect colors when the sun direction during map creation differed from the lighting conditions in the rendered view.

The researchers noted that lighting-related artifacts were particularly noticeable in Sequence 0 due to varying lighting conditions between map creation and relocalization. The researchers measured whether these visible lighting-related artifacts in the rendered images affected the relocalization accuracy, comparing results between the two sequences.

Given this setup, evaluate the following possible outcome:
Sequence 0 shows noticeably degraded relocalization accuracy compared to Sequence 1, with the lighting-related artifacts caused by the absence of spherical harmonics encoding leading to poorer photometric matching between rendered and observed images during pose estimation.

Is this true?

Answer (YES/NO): NO